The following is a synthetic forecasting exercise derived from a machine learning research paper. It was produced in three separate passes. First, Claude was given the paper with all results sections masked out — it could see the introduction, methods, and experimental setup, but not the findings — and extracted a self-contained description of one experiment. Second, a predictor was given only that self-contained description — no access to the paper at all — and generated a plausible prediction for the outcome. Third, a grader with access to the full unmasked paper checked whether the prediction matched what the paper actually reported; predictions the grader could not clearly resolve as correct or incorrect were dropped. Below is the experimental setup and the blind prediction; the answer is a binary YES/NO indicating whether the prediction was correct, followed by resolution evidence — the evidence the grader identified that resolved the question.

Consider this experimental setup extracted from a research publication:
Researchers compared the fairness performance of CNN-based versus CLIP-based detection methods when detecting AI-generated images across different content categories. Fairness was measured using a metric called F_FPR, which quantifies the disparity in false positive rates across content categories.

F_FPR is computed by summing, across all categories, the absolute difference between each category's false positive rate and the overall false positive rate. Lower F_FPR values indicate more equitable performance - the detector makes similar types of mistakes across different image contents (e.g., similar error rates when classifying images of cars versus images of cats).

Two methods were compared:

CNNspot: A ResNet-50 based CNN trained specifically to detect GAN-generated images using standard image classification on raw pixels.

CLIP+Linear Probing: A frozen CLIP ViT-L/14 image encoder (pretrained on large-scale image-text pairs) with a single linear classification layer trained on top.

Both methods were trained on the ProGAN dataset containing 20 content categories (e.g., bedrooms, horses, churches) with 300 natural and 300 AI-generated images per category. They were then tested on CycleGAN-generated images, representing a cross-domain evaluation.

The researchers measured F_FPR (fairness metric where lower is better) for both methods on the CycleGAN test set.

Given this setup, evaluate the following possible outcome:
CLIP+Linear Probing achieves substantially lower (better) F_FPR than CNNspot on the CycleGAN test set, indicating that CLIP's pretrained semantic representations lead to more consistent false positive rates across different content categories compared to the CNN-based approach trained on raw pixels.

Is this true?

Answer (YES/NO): YES